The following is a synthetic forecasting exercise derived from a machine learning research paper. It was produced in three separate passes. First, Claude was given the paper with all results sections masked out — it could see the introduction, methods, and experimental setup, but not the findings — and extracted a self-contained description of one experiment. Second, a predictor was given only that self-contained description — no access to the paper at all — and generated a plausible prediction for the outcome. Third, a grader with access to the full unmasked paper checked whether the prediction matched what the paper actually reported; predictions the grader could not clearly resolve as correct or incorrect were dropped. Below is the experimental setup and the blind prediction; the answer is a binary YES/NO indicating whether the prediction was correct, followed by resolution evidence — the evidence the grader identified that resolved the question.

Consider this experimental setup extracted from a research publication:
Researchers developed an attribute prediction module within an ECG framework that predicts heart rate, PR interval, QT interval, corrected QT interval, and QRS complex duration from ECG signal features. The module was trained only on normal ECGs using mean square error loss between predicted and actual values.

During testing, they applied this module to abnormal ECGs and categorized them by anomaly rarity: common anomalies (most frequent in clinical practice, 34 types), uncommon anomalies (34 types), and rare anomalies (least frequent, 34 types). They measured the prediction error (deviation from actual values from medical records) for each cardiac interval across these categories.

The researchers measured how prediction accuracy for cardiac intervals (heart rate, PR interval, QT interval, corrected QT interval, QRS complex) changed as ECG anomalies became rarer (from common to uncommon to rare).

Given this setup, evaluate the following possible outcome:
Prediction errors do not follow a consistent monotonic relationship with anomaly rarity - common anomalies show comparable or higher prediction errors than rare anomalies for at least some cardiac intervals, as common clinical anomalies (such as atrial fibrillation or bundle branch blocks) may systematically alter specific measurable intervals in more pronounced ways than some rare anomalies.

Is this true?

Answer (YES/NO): NO